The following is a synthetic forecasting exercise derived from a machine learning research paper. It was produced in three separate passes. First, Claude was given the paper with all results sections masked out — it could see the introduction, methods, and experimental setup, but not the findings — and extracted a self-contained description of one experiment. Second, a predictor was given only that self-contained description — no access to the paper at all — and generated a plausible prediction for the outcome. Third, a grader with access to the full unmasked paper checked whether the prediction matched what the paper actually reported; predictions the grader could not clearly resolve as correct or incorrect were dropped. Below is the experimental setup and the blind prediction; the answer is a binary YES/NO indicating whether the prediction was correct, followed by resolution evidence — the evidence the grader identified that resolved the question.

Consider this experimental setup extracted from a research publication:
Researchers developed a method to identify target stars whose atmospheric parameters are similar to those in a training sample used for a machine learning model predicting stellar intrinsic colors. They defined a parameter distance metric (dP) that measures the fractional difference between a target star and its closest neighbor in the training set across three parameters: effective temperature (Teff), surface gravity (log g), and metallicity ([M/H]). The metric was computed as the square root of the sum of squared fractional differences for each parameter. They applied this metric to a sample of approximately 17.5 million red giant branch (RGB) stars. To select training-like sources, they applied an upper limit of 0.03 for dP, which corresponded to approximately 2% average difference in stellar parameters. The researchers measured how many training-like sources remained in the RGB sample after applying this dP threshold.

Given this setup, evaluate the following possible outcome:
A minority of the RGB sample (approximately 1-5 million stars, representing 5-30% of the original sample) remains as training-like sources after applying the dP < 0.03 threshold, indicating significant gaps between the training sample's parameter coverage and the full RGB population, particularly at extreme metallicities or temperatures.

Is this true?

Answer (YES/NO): NO